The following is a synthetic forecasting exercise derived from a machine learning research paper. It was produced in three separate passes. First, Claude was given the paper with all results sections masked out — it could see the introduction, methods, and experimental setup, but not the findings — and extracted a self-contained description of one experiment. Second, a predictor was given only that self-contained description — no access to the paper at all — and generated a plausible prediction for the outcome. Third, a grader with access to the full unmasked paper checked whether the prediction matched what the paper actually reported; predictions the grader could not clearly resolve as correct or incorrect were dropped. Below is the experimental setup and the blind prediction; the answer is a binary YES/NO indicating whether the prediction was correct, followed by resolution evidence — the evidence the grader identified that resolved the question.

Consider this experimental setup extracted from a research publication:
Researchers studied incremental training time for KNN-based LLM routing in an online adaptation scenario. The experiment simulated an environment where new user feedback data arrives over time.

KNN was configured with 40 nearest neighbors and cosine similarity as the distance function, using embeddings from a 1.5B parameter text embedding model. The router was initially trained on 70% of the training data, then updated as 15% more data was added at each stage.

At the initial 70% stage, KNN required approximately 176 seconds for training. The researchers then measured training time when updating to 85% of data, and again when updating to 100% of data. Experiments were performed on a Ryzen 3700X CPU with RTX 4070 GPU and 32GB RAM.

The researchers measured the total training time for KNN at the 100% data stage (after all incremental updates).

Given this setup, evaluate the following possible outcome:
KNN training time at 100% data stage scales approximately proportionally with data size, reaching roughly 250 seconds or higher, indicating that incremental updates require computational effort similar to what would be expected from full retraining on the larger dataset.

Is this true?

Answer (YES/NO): NO